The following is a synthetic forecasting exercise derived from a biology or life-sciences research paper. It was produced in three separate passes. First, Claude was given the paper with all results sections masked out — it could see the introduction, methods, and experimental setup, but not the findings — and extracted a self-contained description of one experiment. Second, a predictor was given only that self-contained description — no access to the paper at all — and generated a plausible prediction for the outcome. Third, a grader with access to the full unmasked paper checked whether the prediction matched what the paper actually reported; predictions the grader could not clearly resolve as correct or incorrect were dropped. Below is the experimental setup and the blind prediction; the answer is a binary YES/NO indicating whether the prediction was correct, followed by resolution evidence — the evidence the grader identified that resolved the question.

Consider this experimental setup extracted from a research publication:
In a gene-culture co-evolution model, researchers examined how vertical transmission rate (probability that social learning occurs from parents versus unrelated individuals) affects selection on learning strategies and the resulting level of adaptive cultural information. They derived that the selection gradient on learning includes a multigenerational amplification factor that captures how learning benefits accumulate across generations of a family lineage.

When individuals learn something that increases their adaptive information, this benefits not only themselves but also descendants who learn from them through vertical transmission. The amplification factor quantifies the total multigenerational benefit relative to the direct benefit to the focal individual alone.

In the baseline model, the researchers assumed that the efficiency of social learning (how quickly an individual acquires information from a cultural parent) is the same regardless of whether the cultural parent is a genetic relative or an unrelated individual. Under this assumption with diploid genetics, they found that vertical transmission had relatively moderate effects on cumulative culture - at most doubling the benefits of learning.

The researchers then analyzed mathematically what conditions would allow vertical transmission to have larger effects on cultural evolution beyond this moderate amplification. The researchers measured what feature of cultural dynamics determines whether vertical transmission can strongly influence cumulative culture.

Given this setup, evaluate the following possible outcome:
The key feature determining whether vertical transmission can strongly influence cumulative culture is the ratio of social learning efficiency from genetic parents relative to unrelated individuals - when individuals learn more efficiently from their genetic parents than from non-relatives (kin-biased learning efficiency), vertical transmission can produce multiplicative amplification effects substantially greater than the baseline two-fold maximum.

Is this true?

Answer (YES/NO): YES